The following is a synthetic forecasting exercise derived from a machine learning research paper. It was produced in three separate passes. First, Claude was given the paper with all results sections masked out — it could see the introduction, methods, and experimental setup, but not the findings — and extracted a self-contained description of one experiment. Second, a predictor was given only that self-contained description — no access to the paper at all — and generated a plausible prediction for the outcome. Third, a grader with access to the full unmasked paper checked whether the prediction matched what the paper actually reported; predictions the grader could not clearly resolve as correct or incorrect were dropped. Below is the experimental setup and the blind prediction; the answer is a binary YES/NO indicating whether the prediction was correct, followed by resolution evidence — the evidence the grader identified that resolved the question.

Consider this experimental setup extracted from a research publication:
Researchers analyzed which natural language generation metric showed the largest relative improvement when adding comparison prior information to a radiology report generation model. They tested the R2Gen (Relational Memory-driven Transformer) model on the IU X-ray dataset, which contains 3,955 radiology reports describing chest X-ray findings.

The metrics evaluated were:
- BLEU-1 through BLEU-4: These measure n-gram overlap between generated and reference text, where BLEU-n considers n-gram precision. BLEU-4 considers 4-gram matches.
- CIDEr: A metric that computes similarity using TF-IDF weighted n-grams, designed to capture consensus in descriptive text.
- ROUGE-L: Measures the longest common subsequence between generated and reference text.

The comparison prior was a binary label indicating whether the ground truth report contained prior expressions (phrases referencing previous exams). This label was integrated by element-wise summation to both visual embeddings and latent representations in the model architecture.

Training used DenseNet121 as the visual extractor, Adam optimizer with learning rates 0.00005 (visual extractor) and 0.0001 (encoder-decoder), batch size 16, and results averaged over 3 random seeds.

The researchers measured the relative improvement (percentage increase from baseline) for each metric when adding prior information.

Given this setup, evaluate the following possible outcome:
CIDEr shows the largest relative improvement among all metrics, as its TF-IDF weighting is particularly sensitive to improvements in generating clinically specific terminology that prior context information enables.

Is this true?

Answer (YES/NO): YES